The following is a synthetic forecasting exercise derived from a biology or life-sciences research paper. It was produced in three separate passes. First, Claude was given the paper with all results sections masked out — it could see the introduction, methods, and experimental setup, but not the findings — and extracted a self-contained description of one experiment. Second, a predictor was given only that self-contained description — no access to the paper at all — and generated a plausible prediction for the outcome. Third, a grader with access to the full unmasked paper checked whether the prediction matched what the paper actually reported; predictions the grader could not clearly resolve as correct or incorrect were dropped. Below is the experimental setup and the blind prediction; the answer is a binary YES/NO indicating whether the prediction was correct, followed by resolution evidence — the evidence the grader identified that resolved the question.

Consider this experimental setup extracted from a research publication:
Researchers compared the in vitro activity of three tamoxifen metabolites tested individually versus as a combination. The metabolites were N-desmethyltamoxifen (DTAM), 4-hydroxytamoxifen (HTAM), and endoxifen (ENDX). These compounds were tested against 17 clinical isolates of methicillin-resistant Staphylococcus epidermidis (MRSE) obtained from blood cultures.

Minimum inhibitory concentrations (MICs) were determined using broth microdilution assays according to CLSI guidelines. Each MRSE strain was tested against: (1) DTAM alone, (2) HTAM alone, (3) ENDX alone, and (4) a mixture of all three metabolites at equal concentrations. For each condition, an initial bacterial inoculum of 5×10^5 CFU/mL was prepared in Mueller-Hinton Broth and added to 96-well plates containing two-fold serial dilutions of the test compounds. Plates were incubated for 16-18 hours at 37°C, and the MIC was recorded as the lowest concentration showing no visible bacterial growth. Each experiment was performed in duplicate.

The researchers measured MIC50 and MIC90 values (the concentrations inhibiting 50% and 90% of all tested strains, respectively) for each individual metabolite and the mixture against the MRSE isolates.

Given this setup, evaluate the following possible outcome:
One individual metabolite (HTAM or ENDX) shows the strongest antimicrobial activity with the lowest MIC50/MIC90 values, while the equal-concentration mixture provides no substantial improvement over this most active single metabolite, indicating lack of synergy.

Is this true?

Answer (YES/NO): NO